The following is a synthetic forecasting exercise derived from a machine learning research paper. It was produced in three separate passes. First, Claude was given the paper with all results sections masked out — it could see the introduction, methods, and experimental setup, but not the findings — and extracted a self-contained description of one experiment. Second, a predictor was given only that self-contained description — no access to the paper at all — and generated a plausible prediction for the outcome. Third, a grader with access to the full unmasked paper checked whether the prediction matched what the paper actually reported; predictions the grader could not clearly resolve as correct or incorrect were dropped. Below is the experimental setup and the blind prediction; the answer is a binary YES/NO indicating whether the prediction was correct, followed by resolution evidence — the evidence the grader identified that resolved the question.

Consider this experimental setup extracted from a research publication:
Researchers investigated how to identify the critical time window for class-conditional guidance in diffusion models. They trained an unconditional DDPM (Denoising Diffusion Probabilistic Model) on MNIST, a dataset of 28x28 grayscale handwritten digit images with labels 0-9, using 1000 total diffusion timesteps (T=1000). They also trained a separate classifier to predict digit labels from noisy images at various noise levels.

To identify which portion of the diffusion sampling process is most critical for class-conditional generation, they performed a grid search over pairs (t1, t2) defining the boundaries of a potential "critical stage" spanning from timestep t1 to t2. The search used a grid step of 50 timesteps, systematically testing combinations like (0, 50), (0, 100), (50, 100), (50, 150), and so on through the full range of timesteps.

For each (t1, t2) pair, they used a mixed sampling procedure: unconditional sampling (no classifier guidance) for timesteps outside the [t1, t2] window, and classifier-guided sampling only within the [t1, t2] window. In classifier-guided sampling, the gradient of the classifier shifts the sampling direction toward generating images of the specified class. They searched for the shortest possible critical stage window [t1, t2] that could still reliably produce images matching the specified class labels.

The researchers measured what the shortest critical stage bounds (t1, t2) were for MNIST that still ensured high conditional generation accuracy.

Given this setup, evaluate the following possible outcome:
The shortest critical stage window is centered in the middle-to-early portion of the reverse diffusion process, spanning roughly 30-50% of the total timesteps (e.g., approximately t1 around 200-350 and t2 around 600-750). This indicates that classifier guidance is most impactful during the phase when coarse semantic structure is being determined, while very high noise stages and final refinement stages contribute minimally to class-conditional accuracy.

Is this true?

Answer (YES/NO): NO